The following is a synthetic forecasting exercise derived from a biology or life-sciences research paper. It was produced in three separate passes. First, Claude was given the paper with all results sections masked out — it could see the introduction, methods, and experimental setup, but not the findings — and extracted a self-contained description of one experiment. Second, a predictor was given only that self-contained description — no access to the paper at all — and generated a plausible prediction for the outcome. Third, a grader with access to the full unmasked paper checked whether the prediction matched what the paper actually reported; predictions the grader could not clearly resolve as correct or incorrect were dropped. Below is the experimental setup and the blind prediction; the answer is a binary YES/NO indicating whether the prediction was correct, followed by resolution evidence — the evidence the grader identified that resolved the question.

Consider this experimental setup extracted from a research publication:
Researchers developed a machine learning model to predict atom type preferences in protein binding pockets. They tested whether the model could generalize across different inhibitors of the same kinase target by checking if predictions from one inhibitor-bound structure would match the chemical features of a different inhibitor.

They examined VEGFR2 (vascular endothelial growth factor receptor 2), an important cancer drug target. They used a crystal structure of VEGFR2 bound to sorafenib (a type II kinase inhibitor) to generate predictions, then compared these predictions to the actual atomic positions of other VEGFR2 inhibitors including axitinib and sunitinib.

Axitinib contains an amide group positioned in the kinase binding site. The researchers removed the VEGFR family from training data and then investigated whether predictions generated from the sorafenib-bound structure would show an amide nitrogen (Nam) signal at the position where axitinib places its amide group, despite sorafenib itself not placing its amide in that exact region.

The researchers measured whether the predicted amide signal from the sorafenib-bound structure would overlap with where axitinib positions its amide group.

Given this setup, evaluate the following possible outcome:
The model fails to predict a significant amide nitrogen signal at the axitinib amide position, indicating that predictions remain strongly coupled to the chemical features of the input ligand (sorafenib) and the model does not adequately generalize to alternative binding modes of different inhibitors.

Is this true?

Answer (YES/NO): NO